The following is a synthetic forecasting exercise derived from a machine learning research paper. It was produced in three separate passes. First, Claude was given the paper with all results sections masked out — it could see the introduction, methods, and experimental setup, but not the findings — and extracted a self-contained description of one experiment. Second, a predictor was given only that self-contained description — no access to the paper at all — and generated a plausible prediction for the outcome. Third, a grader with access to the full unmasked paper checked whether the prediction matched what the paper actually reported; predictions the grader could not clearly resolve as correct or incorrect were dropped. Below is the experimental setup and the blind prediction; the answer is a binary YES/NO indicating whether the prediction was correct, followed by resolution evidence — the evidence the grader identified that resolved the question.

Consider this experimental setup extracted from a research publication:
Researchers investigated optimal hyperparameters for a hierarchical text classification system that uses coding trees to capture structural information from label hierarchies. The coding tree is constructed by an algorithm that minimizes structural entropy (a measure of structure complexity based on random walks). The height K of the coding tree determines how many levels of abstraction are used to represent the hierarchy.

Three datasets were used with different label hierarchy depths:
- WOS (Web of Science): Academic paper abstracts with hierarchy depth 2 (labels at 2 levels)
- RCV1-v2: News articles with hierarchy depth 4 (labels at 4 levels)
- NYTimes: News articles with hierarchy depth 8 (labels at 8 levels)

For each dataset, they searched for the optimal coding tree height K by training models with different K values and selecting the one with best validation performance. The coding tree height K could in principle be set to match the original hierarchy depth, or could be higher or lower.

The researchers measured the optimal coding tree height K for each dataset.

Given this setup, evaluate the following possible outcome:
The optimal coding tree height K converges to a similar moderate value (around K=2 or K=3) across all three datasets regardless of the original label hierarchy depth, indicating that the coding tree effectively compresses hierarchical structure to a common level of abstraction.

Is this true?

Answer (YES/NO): YES